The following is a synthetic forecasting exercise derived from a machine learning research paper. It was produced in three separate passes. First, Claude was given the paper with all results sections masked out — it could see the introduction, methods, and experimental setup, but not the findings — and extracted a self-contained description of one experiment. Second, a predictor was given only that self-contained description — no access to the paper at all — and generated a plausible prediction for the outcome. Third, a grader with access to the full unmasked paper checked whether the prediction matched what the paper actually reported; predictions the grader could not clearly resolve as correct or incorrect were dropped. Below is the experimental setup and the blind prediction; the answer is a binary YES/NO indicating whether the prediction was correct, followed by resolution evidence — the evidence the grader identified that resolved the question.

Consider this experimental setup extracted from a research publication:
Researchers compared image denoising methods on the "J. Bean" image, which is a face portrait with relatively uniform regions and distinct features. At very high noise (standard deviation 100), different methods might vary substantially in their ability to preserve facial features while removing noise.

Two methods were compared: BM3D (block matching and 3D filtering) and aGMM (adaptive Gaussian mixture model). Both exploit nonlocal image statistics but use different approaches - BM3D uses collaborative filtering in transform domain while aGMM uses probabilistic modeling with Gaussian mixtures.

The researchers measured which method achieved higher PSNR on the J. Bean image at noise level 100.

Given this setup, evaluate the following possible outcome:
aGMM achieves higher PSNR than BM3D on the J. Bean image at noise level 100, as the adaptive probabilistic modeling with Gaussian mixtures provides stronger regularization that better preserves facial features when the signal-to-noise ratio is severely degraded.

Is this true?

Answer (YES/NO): NO